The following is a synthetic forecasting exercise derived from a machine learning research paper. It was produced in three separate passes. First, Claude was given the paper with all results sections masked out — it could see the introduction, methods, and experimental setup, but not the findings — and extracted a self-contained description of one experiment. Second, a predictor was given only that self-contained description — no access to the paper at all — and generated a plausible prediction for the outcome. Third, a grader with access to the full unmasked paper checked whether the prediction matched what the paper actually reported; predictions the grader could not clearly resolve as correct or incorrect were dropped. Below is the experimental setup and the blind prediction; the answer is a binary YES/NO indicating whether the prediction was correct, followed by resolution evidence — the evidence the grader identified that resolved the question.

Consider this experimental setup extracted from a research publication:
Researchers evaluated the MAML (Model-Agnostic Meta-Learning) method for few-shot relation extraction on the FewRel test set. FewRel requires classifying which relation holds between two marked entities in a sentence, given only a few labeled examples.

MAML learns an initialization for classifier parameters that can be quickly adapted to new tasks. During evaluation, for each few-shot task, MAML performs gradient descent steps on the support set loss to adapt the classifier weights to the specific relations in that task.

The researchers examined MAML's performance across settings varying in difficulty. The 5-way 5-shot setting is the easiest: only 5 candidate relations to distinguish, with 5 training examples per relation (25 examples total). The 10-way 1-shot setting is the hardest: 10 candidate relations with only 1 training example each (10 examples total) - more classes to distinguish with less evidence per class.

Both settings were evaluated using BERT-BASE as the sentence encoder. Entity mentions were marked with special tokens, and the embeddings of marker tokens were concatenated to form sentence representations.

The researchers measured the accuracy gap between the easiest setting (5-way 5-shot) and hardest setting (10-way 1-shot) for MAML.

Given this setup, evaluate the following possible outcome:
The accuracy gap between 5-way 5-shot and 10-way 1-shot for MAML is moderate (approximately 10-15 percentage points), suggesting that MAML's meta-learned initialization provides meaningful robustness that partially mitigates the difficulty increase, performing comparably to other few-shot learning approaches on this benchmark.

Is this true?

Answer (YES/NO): YES